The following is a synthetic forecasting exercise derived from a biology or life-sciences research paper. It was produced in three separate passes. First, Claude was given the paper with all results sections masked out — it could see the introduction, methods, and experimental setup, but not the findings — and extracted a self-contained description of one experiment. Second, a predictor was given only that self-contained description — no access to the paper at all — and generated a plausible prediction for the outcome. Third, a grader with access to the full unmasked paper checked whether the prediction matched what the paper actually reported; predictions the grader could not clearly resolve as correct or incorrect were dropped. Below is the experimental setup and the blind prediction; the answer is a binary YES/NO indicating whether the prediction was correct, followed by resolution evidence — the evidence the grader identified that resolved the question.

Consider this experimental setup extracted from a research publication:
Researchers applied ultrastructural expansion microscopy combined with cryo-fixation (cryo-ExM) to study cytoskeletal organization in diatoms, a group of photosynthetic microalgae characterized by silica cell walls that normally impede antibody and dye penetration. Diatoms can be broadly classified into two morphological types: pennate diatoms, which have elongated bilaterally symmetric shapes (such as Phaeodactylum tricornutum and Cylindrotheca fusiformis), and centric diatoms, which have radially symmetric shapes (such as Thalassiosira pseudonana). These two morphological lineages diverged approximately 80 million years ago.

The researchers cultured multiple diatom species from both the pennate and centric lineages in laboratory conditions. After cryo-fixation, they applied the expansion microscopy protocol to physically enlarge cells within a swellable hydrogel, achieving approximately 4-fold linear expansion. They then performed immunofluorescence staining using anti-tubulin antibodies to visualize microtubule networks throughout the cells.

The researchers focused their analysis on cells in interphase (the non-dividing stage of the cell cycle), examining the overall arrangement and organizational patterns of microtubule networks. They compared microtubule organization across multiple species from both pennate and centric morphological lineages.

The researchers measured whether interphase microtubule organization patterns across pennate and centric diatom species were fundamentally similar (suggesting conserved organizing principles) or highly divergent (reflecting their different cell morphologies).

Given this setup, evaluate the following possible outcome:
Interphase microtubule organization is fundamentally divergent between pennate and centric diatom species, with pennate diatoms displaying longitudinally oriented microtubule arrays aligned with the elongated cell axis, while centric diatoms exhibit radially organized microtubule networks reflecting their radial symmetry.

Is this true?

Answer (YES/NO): NO